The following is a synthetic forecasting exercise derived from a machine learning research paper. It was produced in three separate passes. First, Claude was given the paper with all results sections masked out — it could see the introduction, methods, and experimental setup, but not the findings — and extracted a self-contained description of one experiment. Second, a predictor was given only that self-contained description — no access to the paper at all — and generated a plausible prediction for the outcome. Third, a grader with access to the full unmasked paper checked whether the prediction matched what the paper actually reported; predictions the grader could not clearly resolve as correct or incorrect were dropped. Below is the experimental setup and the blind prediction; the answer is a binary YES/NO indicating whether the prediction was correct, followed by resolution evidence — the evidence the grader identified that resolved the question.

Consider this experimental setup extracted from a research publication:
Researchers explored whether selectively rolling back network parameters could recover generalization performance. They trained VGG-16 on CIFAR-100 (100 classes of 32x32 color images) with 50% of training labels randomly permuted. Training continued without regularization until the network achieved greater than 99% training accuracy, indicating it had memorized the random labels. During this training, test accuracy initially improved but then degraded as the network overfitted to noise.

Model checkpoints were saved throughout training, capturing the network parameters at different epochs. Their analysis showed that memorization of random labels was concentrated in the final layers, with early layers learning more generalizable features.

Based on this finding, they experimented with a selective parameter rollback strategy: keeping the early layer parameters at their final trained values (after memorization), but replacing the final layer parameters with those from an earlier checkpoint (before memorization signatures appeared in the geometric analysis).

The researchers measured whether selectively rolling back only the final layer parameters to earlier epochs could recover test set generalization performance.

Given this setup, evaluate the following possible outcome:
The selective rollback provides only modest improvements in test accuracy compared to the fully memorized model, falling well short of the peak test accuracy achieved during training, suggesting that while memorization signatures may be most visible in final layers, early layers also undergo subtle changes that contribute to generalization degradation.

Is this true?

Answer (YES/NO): NO